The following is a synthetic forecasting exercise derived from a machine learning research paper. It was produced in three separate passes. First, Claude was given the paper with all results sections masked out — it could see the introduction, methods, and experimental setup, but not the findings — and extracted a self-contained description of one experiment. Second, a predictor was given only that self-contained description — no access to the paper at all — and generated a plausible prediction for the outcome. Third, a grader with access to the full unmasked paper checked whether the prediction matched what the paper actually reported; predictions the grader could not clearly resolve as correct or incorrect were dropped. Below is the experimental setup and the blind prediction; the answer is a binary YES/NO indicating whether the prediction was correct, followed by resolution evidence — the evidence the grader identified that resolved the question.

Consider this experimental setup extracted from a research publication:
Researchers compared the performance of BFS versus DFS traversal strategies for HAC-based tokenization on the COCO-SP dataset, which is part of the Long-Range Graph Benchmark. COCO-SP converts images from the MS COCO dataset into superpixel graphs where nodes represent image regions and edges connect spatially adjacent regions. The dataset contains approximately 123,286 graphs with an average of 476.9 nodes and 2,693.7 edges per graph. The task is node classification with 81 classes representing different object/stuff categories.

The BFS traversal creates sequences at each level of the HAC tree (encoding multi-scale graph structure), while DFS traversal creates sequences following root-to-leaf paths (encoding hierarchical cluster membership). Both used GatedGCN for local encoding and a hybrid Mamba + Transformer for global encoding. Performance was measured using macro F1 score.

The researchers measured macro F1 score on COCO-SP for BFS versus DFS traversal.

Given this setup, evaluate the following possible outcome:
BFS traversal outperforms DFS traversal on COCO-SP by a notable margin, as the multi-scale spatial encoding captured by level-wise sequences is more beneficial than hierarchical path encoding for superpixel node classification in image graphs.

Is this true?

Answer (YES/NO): NO